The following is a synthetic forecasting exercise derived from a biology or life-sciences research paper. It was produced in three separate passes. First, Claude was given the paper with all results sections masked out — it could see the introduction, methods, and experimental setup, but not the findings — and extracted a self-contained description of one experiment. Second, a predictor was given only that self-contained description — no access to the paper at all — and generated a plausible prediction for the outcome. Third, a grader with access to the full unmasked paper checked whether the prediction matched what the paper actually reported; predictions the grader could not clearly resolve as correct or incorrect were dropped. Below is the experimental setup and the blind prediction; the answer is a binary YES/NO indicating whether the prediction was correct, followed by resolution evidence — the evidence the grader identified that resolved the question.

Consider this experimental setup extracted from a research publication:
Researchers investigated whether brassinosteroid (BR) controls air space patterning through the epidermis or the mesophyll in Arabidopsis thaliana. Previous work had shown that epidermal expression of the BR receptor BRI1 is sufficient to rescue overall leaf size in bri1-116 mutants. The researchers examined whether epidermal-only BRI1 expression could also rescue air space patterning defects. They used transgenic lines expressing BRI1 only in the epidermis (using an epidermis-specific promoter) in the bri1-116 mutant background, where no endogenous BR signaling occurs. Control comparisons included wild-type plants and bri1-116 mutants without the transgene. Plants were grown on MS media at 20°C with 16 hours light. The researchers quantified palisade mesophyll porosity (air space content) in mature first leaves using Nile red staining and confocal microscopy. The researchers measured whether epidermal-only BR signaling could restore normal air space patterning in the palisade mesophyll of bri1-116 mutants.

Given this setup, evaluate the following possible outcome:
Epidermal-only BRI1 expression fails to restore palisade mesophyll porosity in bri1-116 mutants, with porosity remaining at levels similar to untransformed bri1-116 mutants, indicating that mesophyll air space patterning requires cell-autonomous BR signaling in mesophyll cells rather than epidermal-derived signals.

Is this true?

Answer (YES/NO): NO